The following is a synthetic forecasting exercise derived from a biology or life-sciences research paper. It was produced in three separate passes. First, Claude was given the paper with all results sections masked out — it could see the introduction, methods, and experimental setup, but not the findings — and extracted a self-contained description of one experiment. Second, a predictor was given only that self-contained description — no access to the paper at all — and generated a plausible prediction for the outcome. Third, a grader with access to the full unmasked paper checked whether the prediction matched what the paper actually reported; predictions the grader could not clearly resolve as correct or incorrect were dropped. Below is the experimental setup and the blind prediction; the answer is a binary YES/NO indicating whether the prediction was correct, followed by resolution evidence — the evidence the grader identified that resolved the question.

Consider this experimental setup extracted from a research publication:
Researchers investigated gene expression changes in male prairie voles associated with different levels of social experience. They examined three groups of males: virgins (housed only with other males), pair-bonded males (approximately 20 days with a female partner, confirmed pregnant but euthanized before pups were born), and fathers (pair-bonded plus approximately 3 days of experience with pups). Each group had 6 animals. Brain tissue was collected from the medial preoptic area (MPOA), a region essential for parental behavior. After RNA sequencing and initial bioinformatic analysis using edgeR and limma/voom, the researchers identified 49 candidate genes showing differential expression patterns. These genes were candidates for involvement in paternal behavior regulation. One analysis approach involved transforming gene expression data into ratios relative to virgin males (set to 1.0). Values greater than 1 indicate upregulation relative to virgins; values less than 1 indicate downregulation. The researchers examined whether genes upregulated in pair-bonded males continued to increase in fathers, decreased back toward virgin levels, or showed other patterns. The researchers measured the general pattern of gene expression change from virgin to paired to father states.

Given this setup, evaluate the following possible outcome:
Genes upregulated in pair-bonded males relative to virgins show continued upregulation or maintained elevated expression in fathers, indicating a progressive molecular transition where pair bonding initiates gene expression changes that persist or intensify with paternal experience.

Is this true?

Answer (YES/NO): NO